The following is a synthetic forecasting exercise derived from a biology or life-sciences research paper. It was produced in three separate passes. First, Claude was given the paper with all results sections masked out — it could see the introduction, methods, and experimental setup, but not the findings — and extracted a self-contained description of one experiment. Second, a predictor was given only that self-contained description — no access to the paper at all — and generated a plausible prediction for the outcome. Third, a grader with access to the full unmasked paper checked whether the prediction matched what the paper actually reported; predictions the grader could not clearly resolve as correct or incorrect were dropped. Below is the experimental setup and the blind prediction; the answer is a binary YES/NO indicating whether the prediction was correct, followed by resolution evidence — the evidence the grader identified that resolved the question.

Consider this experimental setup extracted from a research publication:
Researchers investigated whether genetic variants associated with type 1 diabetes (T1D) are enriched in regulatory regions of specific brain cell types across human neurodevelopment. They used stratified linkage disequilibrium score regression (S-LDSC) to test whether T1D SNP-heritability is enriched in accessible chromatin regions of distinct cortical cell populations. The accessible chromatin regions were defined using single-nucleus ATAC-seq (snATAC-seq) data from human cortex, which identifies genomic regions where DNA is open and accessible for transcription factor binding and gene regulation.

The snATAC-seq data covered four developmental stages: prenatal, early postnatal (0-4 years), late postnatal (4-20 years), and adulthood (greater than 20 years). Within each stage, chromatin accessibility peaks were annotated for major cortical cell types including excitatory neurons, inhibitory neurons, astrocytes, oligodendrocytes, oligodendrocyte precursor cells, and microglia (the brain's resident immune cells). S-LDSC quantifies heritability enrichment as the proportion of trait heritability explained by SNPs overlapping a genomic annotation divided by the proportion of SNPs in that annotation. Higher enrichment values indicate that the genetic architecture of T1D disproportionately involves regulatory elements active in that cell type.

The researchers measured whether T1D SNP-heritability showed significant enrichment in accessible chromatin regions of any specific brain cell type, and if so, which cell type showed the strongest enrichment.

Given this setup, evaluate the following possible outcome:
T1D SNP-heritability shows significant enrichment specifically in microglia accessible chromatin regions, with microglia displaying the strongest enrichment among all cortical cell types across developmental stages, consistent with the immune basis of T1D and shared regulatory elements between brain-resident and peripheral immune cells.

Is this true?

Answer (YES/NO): YES